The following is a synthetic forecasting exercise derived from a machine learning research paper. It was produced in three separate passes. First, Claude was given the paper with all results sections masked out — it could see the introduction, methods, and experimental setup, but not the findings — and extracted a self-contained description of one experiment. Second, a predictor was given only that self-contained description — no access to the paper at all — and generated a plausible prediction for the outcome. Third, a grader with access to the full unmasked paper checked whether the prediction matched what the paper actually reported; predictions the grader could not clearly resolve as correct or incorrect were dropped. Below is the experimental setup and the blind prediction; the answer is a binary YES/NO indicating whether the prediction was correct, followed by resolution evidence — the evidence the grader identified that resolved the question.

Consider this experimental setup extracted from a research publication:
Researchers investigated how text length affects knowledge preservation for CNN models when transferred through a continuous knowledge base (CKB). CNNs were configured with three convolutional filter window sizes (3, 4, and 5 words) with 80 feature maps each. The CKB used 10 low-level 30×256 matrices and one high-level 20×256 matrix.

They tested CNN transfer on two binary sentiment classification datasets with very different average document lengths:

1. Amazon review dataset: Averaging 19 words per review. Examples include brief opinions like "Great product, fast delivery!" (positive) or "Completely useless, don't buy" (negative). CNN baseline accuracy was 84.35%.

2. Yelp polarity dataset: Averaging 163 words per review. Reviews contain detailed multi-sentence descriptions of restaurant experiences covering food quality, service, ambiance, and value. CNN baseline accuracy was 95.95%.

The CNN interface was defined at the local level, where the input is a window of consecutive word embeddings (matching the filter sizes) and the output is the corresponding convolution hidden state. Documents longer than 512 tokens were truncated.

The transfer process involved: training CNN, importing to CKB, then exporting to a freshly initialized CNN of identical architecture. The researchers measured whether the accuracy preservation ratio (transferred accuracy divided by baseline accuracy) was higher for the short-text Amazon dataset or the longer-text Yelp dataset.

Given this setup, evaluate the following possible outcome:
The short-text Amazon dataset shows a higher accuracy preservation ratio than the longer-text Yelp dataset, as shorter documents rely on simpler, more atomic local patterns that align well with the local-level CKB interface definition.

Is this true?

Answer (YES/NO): YES